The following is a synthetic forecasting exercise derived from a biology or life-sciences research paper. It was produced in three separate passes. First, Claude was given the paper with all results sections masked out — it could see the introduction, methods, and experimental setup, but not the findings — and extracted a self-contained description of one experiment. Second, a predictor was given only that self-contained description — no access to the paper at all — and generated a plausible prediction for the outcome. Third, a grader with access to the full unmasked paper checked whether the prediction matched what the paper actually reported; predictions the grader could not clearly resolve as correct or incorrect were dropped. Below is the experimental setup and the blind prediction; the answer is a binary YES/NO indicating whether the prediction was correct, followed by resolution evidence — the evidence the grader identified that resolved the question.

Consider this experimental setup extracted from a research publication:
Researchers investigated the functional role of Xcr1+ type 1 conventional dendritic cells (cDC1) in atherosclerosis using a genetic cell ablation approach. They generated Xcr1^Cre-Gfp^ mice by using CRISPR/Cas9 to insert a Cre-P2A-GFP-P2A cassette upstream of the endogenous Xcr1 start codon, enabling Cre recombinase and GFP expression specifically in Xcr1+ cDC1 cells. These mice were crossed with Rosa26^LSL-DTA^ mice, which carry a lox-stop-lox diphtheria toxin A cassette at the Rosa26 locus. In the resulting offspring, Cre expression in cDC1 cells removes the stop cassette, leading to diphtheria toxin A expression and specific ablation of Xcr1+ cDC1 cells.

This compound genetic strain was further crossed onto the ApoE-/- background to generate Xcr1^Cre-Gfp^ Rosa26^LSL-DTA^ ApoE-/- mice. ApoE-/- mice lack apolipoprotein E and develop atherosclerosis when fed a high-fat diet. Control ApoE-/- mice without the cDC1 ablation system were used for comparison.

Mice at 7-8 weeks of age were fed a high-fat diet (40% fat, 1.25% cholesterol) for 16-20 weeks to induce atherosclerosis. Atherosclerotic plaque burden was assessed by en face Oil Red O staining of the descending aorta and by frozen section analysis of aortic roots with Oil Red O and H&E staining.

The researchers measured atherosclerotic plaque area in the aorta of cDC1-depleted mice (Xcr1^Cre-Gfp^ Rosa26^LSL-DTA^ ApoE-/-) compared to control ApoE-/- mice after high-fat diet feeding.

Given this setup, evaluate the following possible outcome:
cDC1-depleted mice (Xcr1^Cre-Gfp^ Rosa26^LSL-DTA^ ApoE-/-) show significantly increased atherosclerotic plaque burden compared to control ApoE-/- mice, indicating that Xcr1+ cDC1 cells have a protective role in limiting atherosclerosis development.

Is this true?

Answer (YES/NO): NO